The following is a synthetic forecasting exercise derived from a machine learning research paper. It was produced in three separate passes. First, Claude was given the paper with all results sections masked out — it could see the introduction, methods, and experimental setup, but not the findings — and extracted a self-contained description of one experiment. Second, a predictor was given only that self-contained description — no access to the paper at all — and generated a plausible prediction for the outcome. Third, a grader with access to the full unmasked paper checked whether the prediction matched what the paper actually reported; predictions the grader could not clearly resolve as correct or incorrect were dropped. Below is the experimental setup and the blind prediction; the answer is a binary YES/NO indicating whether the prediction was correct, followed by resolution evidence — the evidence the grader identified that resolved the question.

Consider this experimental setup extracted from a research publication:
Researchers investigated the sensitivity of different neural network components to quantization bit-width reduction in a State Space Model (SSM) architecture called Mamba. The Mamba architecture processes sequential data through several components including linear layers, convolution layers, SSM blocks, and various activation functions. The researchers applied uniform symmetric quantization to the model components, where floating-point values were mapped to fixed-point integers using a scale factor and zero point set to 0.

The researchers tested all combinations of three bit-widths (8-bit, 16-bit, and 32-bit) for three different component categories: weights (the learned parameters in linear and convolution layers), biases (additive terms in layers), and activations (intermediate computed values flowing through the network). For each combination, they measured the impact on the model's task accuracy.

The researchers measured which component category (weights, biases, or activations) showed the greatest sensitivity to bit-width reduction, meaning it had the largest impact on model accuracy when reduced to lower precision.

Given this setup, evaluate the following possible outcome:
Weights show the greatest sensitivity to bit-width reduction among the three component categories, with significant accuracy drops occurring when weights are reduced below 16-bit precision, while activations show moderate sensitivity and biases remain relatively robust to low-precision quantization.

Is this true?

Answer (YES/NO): NO